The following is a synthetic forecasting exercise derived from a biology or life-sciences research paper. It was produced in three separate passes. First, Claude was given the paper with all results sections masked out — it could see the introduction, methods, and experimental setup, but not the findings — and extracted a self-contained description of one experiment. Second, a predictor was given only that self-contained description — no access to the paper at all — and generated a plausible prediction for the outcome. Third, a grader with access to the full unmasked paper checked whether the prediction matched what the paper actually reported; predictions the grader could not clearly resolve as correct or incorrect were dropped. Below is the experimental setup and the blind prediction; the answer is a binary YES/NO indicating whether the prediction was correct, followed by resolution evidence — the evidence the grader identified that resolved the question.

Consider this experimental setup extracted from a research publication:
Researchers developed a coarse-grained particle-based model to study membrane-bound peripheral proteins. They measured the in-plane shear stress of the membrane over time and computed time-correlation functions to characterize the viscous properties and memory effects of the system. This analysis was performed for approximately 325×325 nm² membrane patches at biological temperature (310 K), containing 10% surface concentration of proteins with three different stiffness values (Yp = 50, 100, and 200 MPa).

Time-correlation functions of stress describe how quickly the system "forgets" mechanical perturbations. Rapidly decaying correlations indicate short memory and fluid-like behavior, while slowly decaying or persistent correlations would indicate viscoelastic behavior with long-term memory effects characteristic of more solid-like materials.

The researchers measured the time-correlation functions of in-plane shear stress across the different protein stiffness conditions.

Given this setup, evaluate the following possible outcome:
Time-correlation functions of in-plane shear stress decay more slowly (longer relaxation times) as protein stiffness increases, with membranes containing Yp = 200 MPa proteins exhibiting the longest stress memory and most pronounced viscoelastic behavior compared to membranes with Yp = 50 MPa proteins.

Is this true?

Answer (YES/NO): NO